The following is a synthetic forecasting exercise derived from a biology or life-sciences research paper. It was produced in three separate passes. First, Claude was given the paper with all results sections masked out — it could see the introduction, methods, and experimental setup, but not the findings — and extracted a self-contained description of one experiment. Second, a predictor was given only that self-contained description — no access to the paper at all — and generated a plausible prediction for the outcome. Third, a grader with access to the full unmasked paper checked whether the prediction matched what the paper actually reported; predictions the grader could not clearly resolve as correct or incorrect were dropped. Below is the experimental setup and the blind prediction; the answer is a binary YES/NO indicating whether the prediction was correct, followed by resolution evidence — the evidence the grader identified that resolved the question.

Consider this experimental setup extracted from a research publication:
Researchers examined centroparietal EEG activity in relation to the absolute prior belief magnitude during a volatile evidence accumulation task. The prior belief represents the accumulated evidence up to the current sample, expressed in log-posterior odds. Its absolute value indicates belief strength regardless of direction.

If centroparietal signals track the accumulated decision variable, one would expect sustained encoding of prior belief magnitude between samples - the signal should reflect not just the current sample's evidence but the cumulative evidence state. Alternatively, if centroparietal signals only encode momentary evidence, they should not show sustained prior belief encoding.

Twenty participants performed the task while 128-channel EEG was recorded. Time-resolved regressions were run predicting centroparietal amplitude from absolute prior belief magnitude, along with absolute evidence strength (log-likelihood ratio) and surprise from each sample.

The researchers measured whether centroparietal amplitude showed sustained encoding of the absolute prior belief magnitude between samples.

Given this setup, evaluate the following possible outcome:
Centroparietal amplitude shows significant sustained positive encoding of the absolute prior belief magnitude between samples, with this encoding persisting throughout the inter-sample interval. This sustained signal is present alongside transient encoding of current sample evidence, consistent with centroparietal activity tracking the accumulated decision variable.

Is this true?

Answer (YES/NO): NO